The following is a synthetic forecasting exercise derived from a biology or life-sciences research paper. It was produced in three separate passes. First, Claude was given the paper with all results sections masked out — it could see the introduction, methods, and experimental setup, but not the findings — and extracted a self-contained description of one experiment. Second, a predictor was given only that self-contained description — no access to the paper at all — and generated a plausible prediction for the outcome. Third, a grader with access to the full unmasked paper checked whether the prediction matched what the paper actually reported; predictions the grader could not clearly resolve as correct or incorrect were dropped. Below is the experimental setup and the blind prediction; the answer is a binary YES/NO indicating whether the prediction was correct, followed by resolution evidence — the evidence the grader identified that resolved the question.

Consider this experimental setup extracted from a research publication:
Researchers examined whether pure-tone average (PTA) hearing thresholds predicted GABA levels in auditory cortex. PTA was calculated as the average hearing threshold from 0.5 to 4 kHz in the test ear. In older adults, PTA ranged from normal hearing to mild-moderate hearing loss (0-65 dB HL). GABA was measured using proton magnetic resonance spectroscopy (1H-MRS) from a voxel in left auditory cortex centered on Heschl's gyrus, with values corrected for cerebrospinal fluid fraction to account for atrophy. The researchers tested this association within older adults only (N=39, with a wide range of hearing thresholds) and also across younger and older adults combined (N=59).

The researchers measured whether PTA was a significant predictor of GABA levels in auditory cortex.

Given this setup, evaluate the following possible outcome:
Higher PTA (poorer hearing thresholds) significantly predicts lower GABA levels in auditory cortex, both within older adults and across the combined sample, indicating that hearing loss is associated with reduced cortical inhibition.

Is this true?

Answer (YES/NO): NO